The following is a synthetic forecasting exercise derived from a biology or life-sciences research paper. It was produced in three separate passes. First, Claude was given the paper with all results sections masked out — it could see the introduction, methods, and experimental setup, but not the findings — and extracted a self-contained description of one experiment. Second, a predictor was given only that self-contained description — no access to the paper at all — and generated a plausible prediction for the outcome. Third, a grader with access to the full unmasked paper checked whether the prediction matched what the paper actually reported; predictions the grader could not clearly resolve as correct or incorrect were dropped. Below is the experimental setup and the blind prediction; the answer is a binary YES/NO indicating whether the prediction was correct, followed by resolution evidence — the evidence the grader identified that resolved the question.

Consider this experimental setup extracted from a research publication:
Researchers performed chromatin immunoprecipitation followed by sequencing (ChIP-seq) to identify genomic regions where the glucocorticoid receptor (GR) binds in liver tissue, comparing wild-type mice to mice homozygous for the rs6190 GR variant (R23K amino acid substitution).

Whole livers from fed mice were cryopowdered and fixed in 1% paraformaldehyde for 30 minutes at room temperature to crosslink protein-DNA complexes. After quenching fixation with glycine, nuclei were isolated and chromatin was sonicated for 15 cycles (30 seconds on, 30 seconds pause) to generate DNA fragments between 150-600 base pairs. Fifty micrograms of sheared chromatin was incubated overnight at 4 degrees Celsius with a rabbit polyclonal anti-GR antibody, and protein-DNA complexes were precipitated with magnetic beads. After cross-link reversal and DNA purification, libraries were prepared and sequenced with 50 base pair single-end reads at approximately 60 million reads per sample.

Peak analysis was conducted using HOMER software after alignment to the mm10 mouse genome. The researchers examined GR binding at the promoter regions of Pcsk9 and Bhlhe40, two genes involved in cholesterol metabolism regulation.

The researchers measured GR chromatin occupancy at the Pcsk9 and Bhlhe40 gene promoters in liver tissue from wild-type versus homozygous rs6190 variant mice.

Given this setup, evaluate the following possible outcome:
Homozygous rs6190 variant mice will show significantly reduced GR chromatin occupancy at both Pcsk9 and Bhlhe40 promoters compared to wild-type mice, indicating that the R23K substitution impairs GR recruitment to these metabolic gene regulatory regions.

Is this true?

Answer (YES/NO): NO